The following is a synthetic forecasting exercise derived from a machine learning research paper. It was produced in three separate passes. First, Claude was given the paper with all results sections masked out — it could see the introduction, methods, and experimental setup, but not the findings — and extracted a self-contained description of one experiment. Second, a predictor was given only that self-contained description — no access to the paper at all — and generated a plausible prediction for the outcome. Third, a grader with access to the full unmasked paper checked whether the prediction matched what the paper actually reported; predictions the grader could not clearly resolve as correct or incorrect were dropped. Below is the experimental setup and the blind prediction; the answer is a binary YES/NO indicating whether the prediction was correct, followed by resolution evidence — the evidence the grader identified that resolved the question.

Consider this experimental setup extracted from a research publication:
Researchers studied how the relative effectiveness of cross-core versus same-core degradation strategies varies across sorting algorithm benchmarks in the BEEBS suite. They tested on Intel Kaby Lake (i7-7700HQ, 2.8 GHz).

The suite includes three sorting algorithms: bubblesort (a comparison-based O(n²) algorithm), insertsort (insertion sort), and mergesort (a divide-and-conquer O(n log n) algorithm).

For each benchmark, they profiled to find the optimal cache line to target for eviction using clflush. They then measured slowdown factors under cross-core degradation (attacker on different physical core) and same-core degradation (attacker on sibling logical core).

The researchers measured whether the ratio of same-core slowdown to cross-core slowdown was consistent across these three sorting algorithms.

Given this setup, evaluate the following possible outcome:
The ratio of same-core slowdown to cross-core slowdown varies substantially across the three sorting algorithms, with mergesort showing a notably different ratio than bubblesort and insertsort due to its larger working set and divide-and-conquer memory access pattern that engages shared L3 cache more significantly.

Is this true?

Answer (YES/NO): NO